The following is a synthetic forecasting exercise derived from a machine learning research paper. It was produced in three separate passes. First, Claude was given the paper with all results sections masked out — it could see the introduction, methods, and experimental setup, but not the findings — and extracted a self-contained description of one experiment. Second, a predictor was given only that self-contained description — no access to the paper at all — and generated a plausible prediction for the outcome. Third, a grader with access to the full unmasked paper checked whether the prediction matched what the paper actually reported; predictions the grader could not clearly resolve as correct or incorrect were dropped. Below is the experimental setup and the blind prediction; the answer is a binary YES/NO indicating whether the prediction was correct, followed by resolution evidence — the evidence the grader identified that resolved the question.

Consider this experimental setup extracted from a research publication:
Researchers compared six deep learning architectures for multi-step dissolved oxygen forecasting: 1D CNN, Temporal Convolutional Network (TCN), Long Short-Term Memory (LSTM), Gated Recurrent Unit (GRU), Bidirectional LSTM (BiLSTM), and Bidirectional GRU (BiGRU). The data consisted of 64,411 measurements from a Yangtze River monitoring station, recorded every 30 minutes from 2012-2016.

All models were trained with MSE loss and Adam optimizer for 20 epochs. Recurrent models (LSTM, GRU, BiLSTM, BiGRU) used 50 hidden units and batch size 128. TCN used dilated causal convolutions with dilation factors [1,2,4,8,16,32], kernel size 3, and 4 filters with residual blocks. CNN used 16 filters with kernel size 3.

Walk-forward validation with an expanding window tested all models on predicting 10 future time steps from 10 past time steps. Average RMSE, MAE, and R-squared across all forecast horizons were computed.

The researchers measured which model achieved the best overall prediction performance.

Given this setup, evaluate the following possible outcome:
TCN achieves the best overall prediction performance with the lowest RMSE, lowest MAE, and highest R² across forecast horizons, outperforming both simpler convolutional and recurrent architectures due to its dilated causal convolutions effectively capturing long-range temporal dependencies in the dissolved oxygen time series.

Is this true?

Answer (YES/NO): NO